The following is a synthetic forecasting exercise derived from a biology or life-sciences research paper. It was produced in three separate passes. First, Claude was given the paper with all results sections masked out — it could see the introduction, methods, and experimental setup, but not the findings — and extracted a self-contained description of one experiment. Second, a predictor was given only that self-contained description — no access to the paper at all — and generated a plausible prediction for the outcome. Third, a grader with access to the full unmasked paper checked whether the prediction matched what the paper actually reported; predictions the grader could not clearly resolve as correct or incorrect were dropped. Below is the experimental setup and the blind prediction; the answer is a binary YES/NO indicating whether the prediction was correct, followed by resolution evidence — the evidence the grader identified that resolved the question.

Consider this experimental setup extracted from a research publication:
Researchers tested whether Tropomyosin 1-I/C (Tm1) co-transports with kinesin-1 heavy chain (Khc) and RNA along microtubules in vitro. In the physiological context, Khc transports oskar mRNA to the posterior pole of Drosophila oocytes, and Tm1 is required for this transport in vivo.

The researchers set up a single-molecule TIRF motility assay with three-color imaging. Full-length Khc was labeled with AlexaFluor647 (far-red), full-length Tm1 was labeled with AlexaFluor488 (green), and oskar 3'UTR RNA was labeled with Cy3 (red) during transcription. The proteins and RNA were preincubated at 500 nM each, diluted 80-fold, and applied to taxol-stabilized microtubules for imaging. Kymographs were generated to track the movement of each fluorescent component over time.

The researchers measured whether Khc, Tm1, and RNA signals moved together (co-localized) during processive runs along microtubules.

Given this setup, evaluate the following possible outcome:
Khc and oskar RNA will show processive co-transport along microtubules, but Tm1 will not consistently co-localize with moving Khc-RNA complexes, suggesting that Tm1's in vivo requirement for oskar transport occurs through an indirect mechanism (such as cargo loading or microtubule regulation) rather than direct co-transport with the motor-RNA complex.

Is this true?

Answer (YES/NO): NO